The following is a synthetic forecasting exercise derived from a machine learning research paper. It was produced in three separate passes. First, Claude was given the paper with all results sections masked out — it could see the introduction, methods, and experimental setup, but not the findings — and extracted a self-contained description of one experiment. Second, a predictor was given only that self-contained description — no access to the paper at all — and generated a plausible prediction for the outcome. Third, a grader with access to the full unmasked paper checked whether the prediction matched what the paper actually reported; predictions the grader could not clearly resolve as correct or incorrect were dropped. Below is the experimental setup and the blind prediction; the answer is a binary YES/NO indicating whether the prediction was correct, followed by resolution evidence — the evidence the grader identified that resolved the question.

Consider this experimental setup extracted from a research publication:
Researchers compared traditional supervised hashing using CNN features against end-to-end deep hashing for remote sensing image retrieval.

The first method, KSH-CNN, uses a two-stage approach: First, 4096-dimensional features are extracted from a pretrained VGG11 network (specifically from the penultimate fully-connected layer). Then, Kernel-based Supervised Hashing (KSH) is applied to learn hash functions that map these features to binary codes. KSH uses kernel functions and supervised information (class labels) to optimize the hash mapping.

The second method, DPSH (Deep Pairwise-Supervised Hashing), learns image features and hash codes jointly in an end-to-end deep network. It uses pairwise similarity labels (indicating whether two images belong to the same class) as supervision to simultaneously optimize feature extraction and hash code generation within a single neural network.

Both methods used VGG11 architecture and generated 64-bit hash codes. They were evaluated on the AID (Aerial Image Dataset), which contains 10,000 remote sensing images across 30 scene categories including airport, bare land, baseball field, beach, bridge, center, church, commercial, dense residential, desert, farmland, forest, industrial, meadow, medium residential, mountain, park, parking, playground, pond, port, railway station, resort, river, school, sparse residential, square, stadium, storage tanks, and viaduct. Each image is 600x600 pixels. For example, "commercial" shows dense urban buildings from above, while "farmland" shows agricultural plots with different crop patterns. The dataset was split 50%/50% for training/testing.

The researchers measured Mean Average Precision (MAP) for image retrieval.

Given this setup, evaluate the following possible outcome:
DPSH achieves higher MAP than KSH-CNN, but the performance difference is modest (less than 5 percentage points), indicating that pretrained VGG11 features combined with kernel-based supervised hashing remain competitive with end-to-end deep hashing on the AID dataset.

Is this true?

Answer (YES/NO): NO